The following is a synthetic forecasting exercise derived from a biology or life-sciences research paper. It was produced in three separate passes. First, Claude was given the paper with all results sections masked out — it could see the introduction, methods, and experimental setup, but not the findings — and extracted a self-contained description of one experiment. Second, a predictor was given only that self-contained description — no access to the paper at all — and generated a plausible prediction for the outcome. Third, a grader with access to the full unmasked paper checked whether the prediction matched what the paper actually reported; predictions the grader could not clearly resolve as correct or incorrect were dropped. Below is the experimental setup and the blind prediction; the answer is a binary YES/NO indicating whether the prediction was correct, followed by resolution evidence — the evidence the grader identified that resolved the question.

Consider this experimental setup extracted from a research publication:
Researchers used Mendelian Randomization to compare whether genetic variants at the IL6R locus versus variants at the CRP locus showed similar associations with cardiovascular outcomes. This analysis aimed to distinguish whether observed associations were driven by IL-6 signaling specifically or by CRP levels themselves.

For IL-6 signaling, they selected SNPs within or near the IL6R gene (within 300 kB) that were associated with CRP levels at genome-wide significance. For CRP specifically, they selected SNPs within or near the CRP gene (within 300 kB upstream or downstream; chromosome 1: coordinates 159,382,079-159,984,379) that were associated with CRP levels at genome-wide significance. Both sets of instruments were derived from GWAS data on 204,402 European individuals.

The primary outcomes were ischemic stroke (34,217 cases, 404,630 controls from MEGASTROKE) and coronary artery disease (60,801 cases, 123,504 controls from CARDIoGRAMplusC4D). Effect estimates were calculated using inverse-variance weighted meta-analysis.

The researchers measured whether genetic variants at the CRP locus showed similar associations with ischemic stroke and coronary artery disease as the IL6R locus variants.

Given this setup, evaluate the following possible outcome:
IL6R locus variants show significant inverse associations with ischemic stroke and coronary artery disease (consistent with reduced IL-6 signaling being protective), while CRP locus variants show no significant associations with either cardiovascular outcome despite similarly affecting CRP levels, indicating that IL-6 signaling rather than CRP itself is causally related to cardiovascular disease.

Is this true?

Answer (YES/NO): YES